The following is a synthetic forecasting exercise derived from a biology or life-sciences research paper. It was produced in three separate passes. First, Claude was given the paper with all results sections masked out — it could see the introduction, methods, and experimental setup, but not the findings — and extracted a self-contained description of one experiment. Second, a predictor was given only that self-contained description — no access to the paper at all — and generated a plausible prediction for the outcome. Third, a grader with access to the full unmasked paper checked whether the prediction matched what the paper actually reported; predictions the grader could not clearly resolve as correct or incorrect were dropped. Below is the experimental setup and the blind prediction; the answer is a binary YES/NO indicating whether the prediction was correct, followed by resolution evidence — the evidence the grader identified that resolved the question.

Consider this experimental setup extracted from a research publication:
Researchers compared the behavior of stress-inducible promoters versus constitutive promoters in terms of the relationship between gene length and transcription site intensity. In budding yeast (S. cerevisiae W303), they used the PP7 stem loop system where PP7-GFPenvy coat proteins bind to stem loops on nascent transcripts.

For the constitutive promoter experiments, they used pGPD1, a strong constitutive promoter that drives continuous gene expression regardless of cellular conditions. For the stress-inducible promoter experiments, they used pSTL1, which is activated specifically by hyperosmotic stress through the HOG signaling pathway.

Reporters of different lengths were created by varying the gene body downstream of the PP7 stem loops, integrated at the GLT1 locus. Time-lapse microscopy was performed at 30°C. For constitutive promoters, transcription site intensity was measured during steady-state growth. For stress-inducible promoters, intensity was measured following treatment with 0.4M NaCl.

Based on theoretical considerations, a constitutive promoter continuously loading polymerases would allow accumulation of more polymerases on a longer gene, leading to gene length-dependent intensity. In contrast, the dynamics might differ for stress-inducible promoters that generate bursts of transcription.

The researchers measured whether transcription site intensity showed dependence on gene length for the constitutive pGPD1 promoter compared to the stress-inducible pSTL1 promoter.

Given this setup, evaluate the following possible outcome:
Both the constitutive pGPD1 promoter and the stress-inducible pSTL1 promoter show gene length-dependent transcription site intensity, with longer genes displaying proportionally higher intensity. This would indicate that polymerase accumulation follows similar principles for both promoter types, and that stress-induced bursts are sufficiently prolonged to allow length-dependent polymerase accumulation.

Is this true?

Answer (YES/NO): NO